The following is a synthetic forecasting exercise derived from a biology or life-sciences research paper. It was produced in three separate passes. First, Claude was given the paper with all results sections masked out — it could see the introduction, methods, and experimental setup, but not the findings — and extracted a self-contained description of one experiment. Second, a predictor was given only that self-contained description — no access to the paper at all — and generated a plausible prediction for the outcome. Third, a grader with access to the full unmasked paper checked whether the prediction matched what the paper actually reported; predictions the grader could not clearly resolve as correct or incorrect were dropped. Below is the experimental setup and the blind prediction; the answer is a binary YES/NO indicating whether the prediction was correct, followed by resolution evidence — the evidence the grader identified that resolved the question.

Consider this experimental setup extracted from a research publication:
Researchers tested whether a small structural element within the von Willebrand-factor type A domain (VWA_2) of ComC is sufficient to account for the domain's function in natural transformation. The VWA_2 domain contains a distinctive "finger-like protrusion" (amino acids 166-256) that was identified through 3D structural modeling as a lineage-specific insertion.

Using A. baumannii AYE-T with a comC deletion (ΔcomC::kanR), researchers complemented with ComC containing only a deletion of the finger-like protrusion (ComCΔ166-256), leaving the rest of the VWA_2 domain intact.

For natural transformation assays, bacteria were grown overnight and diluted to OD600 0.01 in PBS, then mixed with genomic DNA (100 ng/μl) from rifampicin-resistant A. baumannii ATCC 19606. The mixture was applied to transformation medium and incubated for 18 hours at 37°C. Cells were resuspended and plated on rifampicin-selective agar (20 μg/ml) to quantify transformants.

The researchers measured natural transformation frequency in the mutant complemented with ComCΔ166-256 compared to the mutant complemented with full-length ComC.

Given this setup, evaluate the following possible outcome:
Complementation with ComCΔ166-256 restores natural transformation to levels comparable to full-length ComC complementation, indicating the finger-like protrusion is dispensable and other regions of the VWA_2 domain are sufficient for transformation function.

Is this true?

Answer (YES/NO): NO